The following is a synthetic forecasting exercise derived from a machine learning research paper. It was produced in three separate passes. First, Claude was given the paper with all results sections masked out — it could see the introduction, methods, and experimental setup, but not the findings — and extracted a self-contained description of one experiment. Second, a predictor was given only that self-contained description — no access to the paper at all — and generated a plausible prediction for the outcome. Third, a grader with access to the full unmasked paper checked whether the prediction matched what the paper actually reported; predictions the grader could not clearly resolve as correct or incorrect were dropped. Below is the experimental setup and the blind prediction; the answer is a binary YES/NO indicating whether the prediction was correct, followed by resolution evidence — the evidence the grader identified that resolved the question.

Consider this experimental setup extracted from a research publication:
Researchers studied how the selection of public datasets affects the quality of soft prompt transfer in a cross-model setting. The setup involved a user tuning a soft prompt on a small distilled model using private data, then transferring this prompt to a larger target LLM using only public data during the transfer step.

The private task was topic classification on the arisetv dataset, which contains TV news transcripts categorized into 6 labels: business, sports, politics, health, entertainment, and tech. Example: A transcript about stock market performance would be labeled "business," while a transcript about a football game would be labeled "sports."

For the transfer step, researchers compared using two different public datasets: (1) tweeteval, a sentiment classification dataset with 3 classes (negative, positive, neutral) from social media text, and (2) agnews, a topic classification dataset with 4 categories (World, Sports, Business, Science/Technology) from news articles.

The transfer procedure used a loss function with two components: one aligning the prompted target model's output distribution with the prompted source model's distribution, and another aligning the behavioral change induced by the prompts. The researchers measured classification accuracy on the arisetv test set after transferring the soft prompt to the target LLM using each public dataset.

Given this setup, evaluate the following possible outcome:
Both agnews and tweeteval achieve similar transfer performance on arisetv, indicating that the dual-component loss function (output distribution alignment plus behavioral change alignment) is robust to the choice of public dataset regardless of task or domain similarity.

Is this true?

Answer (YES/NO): NO